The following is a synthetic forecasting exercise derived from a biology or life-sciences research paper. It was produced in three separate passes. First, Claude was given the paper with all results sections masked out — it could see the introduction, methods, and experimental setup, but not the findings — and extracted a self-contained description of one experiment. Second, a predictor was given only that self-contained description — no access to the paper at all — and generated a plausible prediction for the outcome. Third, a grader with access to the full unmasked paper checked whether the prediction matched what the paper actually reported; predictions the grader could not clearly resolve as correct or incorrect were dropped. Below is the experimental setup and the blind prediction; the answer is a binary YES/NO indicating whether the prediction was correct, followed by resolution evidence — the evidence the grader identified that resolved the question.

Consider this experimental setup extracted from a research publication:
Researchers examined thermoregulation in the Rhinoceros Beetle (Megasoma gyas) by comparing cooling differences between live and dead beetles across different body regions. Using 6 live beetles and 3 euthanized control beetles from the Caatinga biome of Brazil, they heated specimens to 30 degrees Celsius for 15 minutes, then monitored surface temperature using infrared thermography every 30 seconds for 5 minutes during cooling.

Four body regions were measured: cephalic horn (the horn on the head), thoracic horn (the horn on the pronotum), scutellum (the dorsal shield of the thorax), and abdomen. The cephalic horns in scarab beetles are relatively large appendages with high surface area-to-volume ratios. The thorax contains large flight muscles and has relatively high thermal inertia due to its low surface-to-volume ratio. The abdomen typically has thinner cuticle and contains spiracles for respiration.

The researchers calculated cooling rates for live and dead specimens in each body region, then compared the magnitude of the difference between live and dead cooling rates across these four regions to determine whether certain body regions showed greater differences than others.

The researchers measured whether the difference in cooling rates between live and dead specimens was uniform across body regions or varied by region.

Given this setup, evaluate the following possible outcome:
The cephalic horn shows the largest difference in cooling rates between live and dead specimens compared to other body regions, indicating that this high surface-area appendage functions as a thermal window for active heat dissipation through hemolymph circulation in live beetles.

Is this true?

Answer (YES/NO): NO